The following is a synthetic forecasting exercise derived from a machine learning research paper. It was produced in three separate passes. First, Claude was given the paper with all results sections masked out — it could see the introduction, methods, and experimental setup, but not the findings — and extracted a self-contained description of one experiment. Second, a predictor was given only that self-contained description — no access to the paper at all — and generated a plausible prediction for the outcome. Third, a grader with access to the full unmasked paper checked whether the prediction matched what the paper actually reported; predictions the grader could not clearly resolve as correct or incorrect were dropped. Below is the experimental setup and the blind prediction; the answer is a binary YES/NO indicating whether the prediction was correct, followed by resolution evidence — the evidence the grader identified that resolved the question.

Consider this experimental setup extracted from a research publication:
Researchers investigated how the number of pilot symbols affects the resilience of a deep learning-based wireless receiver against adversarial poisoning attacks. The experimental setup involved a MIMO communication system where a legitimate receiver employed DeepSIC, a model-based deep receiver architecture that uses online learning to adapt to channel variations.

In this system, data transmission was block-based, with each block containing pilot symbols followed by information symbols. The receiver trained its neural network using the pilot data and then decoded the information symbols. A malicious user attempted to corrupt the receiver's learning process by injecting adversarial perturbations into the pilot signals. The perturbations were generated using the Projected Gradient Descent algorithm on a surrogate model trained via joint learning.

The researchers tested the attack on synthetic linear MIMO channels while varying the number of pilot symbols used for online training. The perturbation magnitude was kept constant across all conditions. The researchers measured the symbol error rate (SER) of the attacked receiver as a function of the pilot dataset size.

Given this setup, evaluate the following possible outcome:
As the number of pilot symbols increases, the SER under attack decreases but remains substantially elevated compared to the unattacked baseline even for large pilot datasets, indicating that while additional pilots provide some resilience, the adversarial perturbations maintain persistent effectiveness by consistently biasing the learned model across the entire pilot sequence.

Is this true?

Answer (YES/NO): YES